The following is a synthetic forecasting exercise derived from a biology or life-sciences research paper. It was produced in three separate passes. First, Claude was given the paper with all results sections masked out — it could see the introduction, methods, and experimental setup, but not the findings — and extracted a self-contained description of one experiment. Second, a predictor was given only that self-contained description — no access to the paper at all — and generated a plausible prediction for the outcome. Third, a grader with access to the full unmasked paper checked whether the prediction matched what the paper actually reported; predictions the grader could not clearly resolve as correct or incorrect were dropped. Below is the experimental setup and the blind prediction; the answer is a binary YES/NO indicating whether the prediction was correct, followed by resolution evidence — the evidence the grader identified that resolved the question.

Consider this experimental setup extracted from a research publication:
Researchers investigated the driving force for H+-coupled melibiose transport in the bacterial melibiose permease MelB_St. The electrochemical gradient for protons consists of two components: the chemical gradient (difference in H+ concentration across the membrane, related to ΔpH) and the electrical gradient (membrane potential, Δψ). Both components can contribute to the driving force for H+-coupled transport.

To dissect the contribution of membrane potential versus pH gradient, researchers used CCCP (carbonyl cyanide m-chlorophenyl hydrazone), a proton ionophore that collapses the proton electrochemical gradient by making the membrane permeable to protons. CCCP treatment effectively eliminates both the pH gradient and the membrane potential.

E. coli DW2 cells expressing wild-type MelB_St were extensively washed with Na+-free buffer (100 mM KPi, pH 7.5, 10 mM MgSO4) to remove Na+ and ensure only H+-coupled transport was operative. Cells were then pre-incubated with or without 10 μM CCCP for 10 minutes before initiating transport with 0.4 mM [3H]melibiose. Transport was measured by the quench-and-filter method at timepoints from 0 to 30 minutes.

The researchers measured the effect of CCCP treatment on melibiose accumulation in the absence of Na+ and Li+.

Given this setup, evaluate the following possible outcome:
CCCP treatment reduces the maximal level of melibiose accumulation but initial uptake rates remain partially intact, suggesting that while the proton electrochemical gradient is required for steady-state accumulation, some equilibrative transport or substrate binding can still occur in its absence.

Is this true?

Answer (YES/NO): NO